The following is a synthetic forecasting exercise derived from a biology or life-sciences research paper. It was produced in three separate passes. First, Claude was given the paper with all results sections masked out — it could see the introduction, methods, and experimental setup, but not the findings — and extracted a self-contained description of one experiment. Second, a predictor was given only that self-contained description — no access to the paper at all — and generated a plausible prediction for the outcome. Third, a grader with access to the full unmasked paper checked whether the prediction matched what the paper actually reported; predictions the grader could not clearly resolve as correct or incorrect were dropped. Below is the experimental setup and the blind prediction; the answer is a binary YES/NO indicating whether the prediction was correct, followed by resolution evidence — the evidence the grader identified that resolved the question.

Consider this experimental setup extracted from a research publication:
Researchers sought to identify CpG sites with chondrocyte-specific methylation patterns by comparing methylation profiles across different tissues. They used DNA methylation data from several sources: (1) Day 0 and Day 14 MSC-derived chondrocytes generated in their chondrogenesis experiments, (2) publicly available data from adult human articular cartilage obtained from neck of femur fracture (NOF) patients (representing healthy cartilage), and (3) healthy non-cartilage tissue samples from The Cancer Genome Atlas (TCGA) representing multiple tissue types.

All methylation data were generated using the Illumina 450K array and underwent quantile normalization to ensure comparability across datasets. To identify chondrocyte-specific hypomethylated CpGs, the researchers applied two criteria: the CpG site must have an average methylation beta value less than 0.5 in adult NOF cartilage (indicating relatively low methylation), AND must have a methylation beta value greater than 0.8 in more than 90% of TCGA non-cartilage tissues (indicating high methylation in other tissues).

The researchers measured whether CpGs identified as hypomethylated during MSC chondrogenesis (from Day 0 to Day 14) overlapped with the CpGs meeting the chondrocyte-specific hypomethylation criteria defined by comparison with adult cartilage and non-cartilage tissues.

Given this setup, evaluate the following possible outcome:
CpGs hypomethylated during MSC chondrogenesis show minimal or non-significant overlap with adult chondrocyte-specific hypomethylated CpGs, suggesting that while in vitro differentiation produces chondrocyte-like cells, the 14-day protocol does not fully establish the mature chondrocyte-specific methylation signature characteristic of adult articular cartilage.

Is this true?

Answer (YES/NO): YES